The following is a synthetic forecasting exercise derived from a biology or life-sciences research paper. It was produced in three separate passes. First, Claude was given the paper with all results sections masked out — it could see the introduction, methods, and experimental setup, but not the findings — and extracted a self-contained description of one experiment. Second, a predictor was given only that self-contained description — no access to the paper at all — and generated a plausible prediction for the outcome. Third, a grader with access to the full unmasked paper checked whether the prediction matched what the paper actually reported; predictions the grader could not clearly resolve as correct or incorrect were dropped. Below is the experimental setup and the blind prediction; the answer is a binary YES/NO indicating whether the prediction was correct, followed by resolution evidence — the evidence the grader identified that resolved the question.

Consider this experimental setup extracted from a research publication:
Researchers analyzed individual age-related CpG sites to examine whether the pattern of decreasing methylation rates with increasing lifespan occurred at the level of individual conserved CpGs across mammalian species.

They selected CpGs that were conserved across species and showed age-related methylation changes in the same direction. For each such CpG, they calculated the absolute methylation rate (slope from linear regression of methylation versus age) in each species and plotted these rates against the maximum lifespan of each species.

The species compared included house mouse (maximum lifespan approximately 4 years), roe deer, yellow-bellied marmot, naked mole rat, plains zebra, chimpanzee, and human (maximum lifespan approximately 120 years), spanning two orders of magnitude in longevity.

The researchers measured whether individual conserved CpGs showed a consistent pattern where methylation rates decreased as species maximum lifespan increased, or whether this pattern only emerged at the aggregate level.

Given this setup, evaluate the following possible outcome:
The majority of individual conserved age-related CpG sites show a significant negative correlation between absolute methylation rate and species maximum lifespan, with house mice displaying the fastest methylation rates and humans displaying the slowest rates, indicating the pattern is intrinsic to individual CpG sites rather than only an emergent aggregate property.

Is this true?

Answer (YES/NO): YES